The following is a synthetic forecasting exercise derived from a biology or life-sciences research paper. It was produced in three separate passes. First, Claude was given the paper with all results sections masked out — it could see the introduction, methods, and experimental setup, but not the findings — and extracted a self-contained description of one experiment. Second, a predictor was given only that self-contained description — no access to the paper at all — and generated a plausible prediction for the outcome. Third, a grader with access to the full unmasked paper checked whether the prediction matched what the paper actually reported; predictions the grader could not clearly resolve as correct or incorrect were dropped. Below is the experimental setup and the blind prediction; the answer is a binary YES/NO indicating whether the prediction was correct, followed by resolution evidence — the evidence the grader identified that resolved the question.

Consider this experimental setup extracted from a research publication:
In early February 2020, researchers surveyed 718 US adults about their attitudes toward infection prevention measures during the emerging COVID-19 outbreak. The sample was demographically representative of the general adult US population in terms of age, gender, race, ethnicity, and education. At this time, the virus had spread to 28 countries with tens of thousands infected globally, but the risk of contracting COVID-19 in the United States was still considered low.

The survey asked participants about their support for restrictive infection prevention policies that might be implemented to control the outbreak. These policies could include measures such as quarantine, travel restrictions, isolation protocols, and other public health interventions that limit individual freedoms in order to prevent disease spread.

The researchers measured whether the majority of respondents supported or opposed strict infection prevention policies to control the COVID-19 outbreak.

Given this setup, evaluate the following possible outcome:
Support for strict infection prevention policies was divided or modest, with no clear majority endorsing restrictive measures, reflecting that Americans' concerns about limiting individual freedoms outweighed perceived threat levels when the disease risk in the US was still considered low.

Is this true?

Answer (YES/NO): NO